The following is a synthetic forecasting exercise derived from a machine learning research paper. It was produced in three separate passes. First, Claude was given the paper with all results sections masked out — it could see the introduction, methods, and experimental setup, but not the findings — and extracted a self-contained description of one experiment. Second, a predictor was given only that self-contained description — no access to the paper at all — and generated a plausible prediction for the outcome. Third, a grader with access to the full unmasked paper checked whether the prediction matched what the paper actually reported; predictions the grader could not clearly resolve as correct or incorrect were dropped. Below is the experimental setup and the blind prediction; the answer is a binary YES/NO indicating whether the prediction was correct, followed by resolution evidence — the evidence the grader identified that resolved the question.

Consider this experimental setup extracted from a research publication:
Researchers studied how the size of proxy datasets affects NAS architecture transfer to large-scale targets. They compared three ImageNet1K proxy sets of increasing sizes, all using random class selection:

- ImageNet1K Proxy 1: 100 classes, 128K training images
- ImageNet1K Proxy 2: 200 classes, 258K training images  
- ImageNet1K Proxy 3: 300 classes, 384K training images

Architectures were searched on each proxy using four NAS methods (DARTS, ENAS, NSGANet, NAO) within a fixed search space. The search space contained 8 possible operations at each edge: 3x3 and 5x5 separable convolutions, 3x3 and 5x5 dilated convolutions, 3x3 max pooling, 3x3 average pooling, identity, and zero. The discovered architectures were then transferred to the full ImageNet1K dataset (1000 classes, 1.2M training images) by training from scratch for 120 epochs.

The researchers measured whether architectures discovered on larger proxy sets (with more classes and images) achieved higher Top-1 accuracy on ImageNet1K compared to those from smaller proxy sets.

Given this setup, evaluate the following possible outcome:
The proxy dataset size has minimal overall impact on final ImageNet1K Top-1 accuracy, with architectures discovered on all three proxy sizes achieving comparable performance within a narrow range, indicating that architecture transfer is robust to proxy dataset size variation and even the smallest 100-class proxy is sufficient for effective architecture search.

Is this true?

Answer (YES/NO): YES